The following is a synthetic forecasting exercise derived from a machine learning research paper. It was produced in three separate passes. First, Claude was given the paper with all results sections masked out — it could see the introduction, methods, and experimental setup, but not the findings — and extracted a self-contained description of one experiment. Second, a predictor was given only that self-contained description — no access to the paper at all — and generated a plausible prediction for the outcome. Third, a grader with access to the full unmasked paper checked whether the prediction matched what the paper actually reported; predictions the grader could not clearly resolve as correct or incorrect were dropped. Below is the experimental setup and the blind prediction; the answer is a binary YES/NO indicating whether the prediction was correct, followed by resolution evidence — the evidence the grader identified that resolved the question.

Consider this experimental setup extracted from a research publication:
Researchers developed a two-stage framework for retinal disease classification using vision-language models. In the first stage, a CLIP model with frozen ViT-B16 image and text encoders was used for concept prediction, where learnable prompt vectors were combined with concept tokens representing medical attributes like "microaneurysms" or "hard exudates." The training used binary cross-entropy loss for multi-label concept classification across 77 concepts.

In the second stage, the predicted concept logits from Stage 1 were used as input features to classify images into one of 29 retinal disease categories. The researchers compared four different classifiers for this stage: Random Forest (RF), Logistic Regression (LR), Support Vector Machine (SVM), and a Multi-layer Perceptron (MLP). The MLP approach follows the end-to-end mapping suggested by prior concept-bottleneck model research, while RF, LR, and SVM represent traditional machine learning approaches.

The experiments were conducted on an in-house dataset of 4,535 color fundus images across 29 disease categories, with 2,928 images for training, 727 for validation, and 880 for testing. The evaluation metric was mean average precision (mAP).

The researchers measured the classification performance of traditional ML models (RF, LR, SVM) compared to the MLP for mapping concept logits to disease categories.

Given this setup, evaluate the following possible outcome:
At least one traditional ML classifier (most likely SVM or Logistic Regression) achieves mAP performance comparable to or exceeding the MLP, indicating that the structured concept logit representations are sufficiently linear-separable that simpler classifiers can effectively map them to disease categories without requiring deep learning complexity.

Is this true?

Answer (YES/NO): YES